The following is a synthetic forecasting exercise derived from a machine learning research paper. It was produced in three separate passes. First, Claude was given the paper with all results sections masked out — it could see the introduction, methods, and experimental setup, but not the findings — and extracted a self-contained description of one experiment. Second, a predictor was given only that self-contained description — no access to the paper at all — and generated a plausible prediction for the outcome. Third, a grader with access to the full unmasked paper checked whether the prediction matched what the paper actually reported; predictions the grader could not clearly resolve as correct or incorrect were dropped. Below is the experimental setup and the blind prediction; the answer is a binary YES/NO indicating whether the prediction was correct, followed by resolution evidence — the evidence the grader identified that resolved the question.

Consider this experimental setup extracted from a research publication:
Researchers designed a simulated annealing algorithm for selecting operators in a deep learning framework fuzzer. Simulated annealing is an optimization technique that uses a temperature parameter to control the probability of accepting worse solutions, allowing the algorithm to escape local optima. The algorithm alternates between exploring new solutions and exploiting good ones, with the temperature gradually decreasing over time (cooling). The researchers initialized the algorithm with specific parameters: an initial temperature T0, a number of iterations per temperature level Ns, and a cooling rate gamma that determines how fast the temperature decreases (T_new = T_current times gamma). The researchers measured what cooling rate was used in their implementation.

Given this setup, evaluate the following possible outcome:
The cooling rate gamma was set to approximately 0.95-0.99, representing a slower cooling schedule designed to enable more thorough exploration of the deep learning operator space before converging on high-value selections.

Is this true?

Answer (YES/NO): YES